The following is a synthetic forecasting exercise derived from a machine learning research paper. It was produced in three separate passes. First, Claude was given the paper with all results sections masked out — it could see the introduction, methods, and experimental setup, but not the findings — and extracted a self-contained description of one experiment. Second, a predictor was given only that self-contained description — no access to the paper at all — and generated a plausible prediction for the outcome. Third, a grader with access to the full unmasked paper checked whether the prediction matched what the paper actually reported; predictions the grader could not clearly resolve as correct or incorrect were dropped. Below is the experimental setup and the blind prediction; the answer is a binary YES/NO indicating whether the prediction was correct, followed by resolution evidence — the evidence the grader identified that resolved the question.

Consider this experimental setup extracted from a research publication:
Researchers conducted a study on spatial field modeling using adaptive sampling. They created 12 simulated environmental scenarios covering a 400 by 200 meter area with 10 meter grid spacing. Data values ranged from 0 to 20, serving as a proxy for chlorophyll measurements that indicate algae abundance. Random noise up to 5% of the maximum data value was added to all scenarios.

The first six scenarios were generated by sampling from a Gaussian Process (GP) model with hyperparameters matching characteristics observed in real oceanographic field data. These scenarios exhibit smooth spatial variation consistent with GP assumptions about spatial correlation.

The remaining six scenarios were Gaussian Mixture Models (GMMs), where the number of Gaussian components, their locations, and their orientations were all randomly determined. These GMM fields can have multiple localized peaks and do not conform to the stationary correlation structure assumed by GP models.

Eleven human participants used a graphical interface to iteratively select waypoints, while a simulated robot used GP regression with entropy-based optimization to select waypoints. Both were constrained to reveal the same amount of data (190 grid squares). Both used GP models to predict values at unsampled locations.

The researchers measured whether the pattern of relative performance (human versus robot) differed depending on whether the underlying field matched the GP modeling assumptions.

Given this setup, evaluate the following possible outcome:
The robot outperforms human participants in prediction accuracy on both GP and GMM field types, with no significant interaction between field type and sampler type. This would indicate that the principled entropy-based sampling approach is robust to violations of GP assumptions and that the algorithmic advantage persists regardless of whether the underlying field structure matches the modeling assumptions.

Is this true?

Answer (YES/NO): NO